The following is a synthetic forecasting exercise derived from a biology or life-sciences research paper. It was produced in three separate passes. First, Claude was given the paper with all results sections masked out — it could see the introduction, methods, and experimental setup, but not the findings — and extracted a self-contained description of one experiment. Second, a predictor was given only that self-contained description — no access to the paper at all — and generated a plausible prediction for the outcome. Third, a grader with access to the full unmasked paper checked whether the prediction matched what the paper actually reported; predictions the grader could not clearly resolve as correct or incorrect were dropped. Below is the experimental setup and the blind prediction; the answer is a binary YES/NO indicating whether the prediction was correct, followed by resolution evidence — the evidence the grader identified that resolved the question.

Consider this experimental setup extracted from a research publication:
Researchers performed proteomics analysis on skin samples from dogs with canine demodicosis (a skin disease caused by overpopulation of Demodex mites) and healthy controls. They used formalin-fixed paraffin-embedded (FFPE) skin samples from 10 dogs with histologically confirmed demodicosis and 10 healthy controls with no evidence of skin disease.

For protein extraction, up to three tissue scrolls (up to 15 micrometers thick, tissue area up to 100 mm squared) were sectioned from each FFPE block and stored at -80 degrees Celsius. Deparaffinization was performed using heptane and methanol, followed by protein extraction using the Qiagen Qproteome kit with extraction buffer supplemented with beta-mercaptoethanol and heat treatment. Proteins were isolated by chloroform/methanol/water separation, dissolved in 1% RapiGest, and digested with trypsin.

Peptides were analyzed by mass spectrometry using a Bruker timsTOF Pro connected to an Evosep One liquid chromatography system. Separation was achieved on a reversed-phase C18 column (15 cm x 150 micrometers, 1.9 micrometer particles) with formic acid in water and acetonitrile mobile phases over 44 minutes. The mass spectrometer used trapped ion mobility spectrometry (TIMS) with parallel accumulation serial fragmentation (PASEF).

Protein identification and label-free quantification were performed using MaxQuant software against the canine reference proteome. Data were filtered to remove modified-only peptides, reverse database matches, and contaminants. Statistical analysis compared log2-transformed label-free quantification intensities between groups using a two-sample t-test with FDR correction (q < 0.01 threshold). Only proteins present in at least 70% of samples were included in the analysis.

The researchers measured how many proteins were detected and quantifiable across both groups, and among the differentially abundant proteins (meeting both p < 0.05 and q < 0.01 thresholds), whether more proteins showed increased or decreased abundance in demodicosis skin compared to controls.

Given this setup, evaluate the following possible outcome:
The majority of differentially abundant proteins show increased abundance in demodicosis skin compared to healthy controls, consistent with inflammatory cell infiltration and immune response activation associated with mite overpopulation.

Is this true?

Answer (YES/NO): YES